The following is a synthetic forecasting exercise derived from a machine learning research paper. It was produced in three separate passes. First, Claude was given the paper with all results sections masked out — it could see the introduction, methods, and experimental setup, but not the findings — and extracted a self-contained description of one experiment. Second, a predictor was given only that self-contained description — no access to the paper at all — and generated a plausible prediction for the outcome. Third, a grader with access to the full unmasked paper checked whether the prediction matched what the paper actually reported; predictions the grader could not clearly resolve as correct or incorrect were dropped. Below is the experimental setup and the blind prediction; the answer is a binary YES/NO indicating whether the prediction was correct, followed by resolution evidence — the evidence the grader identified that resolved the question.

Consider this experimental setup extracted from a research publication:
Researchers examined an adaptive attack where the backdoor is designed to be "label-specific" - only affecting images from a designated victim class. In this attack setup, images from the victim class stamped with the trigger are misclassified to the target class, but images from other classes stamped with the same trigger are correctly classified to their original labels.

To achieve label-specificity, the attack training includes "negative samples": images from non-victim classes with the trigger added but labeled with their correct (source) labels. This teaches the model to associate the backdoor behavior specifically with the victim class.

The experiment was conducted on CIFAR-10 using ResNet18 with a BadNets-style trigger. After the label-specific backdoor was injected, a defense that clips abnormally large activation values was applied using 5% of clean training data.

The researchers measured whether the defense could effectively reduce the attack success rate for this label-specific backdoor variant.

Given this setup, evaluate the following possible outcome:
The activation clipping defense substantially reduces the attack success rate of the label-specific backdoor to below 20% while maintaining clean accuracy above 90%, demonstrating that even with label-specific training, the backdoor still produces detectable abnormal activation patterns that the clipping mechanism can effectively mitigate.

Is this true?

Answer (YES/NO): YES